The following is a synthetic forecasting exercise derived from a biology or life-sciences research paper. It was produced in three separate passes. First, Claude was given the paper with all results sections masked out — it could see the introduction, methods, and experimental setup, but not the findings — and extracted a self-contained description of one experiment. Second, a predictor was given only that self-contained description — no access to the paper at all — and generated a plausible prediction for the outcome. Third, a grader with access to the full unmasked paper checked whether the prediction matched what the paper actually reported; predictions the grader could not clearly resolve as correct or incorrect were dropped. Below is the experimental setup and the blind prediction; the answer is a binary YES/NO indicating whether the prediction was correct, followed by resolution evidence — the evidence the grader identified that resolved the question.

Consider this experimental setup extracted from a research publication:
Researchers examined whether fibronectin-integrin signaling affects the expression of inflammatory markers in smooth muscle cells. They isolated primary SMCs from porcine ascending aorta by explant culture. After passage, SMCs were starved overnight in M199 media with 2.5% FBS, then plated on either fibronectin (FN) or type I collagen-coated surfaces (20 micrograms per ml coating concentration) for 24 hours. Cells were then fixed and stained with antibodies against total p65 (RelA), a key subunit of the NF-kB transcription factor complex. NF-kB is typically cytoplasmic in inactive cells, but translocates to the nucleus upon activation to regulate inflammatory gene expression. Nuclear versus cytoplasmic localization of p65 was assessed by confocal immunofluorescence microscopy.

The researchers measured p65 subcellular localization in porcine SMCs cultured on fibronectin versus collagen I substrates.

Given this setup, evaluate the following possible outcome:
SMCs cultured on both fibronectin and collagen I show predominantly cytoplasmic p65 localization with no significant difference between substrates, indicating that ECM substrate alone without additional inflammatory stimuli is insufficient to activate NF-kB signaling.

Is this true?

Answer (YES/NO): NO